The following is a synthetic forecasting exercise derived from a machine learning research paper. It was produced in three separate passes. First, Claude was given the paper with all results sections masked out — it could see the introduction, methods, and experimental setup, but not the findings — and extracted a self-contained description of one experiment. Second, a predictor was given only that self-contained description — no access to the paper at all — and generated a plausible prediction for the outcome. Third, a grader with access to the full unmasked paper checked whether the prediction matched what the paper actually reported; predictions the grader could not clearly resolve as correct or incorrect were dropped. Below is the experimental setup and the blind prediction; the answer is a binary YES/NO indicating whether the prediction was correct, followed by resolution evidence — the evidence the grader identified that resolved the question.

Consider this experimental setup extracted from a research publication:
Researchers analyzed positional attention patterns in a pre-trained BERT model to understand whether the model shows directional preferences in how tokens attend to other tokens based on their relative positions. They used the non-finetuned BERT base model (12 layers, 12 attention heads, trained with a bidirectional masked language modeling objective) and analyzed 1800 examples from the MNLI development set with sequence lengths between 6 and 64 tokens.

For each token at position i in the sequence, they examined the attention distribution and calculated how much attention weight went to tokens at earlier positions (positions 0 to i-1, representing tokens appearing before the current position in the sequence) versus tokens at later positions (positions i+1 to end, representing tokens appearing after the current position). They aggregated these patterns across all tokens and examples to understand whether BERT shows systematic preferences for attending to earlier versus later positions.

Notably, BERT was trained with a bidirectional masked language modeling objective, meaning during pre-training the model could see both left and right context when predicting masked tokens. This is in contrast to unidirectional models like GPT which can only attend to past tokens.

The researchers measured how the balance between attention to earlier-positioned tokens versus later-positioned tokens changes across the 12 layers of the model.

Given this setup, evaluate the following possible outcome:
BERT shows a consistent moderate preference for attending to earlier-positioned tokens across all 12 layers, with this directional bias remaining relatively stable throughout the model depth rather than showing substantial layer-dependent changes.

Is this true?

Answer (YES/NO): NO